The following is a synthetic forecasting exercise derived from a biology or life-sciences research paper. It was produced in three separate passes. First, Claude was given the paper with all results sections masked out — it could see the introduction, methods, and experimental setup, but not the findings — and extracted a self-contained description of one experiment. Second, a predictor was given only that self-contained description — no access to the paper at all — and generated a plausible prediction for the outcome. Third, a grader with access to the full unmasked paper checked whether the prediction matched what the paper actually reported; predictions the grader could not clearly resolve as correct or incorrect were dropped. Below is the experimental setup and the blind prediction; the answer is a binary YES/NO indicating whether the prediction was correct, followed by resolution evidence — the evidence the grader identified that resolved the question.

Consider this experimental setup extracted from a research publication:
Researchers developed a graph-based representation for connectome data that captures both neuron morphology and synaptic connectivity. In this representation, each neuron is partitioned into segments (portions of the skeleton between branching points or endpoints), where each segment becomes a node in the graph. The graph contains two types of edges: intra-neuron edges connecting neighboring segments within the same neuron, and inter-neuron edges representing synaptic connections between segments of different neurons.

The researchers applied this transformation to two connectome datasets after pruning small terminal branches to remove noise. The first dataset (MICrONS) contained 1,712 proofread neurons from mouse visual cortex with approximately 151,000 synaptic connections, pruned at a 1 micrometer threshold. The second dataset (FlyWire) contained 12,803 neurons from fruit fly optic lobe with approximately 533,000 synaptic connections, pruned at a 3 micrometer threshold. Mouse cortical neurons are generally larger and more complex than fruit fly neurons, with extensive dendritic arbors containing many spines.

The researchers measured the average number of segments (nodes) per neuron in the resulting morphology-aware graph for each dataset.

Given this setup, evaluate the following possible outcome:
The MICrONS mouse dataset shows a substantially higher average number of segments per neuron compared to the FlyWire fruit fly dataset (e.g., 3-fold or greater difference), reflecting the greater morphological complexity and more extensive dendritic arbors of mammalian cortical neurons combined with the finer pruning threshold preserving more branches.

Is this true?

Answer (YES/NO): YES